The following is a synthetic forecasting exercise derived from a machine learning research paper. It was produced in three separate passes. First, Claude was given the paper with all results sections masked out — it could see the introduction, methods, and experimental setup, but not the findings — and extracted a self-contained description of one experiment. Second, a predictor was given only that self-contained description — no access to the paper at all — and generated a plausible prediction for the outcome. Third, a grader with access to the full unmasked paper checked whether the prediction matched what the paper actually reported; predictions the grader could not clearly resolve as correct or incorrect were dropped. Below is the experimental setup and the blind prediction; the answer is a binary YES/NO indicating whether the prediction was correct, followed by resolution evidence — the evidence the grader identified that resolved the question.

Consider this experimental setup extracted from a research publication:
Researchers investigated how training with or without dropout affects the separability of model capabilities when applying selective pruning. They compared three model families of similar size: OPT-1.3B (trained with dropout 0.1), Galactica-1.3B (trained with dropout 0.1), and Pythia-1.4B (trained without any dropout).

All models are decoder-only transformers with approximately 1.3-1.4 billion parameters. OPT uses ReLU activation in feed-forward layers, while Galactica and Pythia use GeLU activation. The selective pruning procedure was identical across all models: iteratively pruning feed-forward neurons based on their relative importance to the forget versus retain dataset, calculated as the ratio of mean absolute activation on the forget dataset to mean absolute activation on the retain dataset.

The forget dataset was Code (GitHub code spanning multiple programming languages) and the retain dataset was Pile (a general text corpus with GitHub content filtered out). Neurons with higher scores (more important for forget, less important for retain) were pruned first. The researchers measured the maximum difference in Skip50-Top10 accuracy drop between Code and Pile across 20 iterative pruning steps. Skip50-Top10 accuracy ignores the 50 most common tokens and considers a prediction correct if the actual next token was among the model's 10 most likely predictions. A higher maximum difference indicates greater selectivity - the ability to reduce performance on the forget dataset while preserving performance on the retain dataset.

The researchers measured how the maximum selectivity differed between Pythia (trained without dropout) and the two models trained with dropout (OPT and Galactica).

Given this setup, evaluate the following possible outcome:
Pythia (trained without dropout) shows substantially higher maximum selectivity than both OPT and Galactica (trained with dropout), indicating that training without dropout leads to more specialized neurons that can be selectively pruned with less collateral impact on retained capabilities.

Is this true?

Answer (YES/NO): NO